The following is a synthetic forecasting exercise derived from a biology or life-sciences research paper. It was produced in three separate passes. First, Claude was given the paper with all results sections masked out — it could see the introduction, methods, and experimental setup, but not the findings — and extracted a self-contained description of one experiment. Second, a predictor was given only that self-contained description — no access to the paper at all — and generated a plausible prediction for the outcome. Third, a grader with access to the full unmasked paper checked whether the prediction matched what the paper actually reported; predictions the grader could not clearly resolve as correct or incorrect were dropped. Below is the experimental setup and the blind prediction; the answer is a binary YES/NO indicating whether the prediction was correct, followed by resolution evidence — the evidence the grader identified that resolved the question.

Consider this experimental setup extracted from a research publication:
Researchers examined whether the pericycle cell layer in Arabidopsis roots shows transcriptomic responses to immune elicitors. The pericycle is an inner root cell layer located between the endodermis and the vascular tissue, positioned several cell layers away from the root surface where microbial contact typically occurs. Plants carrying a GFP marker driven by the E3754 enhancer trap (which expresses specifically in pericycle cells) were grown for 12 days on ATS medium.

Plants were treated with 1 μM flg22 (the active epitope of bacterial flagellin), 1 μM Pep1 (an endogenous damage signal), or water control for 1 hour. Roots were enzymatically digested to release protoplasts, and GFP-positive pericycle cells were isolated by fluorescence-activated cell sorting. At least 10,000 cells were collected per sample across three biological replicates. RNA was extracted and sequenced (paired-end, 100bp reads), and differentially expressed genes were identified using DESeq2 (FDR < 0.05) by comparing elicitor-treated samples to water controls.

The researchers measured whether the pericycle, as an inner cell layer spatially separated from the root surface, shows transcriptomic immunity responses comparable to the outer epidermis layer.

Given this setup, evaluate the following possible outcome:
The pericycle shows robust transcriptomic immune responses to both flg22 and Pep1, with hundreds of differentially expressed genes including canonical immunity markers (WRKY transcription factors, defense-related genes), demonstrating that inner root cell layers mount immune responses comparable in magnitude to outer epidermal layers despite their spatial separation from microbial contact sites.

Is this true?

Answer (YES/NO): NO